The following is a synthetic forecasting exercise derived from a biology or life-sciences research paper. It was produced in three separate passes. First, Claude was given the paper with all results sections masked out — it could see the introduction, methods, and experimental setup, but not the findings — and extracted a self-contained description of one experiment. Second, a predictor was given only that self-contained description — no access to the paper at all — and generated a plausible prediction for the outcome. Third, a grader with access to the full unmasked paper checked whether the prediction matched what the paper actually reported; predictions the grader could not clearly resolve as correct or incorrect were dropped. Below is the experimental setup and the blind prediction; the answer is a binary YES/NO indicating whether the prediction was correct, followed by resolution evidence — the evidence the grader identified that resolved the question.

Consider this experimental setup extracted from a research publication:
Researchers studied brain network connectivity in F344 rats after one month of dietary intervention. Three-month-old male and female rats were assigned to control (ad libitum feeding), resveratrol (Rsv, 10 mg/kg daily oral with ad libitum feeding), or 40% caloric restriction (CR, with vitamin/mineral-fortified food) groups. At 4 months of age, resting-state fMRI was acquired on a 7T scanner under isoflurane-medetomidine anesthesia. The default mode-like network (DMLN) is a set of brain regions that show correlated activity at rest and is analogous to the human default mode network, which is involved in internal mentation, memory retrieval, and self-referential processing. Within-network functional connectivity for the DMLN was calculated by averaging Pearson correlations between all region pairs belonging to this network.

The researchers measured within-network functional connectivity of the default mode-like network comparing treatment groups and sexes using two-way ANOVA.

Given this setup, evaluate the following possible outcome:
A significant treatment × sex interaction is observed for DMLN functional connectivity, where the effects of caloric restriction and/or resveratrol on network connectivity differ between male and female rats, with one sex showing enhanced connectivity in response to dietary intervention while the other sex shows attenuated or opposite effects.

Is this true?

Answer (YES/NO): NO